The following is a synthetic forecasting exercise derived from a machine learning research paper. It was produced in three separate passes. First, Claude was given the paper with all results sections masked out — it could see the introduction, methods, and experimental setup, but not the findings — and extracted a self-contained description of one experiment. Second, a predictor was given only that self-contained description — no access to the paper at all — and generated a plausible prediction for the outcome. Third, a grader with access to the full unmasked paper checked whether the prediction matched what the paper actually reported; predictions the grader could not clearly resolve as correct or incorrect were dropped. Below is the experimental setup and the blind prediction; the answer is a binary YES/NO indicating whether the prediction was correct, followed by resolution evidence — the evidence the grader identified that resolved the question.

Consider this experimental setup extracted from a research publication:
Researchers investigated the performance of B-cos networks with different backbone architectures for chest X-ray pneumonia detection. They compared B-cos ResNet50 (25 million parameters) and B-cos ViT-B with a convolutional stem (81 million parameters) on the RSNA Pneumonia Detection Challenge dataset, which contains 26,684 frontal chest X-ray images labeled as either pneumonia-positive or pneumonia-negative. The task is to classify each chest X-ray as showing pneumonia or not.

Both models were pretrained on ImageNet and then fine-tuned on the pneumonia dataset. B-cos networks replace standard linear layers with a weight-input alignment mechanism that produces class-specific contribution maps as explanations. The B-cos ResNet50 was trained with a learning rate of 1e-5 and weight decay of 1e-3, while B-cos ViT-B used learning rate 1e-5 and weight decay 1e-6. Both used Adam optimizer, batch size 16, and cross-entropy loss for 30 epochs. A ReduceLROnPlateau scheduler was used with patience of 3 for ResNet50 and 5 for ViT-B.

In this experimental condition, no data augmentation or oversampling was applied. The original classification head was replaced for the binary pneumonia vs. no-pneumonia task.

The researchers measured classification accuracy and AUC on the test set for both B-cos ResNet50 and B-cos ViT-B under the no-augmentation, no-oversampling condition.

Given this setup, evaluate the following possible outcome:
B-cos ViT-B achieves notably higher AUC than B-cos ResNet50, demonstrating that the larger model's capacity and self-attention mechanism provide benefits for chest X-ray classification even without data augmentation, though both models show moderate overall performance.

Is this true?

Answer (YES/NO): NO